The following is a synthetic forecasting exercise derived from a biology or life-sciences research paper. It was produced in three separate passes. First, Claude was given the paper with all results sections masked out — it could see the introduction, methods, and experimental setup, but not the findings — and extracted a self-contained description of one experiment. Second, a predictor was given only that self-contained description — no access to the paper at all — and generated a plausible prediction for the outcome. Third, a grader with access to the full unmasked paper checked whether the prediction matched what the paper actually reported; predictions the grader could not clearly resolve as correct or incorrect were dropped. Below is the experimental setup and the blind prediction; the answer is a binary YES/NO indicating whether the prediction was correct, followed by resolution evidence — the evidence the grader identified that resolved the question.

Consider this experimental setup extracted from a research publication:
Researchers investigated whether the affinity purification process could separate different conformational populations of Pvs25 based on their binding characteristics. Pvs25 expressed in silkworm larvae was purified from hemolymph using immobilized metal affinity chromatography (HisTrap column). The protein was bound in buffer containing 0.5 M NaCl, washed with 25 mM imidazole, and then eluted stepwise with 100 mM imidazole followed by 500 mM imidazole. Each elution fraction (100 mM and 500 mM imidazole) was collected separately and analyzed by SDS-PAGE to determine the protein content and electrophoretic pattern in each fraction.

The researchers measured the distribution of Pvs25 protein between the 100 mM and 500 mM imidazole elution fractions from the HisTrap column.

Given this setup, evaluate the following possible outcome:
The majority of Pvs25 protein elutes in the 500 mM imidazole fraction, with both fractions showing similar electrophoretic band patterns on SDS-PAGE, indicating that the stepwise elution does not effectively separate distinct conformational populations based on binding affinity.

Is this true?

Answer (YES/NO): NO